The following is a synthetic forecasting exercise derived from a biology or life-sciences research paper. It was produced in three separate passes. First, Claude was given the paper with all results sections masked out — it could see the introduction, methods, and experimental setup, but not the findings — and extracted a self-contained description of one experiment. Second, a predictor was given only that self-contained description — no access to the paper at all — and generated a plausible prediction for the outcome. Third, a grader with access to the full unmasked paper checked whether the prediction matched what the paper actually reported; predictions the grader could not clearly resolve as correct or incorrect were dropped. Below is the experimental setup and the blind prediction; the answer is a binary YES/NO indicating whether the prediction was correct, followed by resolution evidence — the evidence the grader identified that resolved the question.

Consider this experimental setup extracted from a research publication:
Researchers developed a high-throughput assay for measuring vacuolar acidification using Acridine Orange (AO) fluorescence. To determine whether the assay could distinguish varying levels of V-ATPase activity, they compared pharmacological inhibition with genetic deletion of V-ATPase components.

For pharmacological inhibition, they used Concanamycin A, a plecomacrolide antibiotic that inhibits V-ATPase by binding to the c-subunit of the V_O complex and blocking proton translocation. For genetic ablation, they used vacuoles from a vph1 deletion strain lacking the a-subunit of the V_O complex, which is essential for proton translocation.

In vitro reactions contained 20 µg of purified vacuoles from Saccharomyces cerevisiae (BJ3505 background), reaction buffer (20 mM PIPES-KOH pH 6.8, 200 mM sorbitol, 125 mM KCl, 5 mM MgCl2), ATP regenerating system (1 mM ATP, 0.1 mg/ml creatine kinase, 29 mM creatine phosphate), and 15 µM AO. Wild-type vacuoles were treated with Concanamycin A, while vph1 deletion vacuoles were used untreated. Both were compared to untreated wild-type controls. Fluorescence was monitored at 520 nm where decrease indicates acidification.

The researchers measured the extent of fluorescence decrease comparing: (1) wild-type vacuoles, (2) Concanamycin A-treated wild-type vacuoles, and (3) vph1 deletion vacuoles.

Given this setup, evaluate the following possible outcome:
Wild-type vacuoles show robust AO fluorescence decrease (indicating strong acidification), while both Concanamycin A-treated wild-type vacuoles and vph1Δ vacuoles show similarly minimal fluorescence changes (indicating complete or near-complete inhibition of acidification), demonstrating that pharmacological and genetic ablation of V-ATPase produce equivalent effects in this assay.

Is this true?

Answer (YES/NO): YES